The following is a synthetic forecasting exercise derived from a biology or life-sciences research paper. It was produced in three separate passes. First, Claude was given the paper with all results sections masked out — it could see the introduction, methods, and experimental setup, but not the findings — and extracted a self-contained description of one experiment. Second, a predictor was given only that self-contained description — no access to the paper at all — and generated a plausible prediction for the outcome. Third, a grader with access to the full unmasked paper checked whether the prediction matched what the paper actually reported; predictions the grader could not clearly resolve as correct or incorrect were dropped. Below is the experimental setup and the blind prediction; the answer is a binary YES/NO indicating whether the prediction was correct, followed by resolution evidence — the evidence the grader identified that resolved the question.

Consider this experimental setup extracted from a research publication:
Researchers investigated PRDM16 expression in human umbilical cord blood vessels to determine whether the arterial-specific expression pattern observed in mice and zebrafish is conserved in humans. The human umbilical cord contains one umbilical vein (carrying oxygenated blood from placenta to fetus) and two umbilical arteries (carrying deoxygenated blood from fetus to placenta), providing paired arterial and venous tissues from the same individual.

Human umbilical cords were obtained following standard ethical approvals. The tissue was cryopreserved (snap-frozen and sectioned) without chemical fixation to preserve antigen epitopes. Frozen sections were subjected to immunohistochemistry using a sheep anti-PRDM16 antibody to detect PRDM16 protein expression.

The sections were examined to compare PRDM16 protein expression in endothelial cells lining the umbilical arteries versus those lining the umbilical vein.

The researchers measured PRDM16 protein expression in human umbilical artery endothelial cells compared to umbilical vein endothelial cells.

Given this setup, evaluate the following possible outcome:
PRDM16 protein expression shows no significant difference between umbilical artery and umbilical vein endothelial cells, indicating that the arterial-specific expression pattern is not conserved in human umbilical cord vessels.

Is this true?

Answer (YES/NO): NO